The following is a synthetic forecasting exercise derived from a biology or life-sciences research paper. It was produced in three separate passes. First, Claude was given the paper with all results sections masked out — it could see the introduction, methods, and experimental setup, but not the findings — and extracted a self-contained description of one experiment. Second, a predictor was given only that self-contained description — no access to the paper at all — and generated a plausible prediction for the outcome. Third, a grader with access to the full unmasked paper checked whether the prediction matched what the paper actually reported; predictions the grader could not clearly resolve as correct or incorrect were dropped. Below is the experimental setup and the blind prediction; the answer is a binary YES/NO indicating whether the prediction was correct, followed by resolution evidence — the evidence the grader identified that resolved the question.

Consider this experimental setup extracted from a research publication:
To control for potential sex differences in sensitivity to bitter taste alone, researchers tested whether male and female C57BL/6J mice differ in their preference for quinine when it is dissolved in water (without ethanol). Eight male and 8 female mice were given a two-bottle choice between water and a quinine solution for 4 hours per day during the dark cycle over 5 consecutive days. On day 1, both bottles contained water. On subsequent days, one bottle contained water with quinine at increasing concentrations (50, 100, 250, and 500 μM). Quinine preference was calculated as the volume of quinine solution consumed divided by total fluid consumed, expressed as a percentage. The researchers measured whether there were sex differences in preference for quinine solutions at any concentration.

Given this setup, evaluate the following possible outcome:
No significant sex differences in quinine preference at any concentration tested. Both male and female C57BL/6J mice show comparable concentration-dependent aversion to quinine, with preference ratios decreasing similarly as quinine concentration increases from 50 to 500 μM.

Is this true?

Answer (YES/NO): YES